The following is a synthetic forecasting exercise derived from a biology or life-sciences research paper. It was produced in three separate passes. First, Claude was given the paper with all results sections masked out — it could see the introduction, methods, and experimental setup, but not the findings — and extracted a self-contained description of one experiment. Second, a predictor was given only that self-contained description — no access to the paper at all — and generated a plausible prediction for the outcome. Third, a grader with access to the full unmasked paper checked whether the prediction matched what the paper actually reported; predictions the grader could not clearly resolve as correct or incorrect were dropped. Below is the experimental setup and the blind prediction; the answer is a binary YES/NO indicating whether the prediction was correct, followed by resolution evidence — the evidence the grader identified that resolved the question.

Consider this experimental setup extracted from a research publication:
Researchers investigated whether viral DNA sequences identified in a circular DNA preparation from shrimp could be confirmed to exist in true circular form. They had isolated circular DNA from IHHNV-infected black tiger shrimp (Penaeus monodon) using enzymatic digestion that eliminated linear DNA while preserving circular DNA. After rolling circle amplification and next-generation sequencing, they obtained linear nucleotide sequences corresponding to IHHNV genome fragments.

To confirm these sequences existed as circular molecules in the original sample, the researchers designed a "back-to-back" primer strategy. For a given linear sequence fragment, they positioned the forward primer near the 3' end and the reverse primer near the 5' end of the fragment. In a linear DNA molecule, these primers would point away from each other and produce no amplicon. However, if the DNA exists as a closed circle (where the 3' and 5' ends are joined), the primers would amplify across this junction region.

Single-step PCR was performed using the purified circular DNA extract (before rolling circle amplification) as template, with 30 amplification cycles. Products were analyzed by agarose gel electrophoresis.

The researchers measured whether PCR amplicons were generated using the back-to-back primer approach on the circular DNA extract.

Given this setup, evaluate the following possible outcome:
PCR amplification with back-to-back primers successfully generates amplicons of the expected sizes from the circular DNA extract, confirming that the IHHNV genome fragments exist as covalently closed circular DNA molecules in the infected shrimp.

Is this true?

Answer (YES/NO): YES